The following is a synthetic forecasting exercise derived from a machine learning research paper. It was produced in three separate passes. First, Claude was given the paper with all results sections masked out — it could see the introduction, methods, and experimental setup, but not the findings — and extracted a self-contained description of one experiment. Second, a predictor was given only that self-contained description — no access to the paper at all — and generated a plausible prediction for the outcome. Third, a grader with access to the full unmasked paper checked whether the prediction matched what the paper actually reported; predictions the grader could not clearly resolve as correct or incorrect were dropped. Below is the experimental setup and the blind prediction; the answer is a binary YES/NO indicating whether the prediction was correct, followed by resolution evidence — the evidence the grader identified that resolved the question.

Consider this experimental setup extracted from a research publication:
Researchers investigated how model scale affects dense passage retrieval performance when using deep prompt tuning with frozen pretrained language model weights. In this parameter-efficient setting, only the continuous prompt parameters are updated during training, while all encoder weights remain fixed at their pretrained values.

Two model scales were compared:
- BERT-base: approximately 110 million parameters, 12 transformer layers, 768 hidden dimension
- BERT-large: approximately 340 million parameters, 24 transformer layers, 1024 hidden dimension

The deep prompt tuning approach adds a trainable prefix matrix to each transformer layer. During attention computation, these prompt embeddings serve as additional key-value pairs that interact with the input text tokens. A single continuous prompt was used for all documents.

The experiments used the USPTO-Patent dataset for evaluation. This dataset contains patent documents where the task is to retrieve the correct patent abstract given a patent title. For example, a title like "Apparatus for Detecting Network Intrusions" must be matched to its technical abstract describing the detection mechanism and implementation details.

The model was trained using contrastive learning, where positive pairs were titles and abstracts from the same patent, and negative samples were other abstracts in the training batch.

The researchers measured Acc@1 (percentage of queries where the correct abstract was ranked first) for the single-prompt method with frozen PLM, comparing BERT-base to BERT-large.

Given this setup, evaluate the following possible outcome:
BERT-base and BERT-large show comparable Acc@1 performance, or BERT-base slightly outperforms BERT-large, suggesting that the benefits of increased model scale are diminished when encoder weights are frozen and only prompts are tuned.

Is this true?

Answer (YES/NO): NO